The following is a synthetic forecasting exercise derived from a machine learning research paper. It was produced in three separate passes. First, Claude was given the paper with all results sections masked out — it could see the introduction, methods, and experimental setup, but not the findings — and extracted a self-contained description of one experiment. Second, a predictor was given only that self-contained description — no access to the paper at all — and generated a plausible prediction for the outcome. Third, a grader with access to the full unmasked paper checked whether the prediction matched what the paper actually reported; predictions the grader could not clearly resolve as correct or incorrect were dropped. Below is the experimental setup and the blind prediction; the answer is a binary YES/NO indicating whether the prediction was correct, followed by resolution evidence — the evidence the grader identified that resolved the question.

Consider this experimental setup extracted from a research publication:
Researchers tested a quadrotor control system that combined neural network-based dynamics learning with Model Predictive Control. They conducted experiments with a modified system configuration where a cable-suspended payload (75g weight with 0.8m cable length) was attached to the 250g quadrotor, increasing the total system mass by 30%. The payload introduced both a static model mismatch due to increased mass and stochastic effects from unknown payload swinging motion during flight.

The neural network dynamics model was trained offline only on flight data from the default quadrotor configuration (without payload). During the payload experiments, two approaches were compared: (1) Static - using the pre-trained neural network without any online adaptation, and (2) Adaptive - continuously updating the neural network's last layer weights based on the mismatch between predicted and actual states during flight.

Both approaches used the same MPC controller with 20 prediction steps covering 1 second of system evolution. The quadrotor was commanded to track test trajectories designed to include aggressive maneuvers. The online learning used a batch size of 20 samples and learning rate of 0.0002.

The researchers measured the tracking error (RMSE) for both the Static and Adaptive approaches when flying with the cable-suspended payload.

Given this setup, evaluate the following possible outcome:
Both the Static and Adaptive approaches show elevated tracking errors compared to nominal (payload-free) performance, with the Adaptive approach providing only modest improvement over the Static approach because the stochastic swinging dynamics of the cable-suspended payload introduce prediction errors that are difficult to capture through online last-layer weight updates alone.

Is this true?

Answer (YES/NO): NO